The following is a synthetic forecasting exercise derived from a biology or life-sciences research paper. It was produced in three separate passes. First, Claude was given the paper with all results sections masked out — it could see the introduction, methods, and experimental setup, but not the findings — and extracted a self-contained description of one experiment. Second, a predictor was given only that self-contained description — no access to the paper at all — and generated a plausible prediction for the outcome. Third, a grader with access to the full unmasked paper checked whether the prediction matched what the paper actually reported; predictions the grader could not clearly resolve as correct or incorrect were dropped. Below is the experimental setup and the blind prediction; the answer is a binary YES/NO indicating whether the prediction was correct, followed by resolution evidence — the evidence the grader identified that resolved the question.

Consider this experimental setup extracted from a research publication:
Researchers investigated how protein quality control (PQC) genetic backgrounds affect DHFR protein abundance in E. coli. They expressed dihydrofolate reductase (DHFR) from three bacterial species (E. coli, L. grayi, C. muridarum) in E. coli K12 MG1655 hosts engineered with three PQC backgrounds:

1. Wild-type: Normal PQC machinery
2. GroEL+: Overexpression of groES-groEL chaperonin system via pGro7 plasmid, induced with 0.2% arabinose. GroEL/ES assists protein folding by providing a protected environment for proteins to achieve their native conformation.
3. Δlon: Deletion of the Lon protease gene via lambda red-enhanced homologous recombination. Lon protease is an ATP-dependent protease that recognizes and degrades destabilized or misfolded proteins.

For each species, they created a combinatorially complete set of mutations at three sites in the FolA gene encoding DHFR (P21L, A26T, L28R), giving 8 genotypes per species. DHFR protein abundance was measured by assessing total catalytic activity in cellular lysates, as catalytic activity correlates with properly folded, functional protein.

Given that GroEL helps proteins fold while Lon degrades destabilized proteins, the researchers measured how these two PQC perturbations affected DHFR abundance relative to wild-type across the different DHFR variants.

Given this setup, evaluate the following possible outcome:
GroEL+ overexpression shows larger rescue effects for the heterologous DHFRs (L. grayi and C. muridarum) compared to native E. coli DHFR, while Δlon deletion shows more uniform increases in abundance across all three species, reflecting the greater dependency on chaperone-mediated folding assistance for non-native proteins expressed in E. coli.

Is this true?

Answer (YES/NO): NO